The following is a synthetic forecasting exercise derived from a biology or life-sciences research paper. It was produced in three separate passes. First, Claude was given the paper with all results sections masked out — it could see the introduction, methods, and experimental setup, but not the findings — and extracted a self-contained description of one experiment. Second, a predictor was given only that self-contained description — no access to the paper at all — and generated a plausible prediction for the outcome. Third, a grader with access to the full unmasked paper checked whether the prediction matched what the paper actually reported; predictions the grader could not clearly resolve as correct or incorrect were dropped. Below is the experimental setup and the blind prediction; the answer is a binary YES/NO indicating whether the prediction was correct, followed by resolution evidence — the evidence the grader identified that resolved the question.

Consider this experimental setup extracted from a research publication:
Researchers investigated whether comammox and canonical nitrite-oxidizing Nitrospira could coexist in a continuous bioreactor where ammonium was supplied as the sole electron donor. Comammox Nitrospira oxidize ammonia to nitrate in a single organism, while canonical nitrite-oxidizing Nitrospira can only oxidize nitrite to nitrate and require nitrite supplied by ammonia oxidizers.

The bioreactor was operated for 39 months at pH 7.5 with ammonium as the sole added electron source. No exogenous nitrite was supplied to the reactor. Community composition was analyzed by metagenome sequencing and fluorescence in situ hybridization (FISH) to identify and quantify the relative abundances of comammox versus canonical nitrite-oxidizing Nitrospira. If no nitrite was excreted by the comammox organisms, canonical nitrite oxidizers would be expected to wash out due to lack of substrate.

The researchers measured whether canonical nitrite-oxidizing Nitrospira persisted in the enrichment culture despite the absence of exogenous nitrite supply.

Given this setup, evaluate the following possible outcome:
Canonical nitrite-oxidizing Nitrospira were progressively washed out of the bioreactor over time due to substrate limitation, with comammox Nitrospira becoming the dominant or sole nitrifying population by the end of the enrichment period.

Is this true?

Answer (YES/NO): NO